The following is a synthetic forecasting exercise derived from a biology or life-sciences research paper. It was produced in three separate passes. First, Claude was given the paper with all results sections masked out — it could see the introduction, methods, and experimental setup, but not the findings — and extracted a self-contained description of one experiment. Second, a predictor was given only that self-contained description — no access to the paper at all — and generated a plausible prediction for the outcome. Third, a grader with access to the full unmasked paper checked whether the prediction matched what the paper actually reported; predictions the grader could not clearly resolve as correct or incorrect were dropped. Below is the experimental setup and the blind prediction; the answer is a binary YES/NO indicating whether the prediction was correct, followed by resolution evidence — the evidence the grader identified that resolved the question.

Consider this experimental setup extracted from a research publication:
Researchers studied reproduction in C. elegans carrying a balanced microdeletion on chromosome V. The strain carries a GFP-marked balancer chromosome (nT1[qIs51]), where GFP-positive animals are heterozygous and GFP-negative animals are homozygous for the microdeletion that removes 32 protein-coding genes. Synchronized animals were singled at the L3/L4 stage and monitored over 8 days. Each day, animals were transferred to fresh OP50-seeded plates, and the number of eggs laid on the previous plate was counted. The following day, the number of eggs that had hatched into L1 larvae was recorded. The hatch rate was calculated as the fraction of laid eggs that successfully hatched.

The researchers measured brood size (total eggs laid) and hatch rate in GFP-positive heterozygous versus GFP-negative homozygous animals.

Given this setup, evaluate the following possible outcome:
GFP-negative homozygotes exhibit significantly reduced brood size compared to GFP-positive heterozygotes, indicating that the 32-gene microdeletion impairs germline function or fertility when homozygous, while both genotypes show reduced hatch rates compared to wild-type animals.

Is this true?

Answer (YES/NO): NO